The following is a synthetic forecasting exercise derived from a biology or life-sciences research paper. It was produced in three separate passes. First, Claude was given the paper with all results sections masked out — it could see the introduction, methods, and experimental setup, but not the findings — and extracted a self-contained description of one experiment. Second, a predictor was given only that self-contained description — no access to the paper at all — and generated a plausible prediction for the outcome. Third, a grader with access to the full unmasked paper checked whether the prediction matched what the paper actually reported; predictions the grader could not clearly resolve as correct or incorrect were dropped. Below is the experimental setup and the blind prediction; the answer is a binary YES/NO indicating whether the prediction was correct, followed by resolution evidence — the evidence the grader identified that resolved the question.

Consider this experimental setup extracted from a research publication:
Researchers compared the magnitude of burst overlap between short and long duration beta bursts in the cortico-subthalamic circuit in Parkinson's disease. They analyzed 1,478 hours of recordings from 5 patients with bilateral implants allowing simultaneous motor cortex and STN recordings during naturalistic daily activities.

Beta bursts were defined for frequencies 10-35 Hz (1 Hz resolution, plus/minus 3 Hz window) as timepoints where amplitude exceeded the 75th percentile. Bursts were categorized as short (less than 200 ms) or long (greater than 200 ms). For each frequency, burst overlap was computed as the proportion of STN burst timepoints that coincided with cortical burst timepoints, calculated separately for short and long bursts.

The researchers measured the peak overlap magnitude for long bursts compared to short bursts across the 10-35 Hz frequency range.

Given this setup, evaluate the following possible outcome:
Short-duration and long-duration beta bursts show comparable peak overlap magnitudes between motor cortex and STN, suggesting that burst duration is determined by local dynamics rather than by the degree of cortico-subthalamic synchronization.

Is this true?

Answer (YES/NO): NO